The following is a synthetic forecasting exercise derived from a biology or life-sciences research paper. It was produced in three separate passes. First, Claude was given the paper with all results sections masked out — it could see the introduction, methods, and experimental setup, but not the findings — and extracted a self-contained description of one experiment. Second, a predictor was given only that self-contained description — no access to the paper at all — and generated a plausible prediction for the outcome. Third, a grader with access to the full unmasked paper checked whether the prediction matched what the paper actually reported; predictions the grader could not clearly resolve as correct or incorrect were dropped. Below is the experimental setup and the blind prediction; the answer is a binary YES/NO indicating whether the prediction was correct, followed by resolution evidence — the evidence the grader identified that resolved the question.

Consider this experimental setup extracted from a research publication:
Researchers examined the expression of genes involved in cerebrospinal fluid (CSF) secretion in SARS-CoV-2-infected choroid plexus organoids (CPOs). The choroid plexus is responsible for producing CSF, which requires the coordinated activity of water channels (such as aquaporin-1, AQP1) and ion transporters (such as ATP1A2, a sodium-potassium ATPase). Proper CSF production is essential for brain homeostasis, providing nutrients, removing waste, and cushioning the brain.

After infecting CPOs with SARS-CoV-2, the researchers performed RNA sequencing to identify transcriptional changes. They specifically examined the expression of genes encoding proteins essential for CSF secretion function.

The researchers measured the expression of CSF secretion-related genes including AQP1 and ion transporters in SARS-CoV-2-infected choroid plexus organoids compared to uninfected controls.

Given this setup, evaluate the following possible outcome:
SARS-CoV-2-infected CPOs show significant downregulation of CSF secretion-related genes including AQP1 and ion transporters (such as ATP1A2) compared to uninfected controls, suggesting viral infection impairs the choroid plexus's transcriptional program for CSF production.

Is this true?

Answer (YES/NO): YES